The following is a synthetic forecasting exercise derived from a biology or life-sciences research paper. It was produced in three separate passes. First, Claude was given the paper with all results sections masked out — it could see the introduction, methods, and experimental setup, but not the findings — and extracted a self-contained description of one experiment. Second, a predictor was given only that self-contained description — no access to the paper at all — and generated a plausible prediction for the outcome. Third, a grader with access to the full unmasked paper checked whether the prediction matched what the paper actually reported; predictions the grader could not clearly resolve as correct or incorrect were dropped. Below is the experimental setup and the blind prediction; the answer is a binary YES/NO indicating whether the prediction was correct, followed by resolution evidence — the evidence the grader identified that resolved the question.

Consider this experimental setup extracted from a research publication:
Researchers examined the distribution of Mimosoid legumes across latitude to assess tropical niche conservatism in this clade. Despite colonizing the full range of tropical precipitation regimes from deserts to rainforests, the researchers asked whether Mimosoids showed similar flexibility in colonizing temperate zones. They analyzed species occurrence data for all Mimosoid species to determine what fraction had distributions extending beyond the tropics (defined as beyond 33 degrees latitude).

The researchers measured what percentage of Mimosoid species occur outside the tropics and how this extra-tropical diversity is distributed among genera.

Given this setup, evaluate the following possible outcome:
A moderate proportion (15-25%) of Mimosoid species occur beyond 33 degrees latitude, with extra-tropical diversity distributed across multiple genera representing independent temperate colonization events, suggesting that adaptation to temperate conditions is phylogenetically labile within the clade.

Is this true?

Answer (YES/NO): NO